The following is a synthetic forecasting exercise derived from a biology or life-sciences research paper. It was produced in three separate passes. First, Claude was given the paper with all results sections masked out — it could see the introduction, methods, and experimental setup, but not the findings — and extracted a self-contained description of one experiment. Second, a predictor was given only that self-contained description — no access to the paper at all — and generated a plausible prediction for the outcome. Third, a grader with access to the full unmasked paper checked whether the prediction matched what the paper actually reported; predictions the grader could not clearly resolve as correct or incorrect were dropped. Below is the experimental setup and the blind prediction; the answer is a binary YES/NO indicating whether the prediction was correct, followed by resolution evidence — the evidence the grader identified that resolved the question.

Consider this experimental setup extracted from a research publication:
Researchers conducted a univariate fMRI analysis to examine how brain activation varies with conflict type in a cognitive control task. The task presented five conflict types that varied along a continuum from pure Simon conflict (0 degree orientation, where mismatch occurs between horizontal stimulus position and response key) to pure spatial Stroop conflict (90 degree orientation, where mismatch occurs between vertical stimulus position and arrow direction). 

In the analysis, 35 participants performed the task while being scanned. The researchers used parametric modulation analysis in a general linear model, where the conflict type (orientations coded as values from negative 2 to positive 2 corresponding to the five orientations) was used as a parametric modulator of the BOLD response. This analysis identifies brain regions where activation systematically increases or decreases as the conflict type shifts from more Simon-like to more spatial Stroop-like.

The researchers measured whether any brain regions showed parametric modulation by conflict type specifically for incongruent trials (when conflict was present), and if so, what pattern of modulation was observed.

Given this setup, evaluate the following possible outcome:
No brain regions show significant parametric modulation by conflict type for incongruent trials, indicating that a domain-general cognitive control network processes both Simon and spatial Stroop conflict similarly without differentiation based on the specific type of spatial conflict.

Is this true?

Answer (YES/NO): NO